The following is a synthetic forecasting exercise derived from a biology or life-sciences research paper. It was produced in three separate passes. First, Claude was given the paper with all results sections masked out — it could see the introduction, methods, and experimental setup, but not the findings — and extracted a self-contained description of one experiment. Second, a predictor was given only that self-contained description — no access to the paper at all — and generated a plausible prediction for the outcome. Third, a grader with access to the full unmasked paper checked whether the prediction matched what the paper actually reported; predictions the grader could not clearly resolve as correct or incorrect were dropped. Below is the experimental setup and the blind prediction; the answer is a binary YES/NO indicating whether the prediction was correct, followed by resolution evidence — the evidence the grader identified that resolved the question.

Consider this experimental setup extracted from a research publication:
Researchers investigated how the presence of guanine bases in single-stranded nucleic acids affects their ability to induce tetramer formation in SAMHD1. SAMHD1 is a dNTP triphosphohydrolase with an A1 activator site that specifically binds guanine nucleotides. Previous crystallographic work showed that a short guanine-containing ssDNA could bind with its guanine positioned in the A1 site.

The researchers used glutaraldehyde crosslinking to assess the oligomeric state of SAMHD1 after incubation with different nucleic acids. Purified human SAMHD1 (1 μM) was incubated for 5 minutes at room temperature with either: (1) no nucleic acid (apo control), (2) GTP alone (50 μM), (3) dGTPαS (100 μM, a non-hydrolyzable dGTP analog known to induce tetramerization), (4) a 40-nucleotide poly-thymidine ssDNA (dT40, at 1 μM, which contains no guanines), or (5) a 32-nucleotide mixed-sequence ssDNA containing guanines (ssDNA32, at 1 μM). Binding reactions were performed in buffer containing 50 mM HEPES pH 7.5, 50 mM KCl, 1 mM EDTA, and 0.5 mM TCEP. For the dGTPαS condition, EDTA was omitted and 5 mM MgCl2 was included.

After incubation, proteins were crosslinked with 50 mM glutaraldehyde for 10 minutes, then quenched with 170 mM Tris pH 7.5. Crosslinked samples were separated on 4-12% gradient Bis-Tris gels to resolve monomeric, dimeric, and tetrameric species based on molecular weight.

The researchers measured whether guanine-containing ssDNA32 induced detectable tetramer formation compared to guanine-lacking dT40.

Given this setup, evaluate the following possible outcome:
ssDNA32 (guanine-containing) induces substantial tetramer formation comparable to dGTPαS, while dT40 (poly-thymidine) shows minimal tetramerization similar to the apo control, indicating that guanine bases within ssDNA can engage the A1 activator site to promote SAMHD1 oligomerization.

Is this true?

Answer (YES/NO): YES